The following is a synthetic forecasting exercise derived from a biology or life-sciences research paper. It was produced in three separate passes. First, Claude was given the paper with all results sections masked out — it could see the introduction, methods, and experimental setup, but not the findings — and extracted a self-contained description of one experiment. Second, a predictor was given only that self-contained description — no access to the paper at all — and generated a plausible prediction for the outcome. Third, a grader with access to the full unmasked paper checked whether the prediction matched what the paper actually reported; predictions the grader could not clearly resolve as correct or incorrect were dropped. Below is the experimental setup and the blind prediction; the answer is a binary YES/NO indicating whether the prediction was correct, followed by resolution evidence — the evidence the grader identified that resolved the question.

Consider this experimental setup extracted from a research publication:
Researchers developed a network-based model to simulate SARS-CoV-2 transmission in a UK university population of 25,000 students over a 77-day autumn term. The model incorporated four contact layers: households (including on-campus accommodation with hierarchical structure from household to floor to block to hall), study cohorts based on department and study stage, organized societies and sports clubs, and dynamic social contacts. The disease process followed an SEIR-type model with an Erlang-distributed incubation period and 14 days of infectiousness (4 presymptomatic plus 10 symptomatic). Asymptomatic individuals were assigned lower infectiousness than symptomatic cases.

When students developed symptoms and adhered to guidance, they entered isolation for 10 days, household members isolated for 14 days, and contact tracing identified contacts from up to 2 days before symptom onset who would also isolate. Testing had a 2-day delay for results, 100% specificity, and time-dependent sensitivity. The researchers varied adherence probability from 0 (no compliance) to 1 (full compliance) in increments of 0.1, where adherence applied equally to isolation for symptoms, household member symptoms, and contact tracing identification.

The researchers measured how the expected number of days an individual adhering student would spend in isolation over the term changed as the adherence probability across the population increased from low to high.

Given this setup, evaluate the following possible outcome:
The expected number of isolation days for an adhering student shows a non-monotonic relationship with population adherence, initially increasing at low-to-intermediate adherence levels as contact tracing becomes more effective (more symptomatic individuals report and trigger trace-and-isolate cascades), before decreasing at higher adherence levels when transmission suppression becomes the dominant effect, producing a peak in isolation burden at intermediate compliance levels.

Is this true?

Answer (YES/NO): NO